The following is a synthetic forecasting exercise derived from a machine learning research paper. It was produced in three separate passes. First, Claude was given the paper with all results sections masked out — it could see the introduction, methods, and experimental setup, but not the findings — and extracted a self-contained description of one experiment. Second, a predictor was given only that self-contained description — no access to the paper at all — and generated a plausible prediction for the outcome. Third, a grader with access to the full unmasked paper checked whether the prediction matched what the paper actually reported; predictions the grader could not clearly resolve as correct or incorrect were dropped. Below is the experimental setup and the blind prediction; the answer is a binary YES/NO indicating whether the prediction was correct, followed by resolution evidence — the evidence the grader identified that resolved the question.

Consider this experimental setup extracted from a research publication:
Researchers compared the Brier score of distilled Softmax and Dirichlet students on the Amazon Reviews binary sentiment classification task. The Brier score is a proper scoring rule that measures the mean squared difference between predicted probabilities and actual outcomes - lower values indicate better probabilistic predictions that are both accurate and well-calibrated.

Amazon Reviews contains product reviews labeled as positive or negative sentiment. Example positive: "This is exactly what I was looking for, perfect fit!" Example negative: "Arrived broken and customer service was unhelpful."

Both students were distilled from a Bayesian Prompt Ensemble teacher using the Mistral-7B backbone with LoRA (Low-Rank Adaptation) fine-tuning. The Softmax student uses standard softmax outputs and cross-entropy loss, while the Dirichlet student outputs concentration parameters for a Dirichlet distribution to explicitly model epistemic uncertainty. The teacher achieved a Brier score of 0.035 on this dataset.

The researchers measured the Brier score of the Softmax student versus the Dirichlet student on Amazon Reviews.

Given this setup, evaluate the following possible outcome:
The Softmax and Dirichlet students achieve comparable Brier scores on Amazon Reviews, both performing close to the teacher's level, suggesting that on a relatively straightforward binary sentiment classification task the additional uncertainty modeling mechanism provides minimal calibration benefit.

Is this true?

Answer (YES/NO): YES